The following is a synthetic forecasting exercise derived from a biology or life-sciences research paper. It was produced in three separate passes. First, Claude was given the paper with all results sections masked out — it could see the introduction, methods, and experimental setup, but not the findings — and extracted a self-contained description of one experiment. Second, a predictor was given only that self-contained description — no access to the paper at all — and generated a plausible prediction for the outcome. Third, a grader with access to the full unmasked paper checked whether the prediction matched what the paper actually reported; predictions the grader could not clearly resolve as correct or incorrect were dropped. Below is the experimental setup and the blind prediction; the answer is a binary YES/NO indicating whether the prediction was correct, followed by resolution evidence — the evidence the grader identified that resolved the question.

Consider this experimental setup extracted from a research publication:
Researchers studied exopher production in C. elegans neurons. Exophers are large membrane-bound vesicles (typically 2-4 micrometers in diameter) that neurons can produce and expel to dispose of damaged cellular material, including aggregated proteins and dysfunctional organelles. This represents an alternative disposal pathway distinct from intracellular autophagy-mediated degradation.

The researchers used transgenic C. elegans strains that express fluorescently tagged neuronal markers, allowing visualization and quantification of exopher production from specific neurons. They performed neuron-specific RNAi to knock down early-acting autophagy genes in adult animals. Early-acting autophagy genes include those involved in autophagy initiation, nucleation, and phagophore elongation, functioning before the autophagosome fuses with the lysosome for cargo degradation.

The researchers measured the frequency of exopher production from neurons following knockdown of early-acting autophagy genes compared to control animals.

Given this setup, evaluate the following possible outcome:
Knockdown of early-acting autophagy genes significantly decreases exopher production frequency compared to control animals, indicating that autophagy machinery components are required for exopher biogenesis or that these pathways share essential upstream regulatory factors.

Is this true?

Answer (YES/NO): NO